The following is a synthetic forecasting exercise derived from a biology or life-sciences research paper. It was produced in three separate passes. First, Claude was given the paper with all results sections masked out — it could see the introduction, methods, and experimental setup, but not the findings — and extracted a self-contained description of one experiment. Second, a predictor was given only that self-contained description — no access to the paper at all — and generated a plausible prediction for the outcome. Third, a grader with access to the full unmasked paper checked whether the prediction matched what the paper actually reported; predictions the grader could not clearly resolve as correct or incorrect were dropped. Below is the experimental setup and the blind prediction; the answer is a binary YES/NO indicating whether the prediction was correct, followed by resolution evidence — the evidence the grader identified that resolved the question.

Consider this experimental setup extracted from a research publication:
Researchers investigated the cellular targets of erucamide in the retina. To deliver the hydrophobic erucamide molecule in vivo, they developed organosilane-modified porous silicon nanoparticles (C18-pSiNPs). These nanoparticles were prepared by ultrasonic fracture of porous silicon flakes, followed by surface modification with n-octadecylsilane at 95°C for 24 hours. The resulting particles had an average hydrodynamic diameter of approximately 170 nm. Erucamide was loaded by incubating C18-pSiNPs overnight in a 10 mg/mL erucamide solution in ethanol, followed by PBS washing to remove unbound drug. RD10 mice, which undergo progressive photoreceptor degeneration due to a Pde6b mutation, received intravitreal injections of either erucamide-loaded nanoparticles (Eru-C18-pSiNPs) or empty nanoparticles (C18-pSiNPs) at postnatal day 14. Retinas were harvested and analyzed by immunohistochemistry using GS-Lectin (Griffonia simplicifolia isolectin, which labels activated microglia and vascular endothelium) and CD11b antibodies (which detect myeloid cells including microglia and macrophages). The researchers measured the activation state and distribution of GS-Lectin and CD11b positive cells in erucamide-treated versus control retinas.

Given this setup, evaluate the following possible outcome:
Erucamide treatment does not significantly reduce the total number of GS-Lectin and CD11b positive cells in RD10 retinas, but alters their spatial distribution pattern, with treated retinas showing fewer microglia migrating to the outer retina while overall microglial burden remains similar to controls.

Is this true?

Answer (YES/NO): NO